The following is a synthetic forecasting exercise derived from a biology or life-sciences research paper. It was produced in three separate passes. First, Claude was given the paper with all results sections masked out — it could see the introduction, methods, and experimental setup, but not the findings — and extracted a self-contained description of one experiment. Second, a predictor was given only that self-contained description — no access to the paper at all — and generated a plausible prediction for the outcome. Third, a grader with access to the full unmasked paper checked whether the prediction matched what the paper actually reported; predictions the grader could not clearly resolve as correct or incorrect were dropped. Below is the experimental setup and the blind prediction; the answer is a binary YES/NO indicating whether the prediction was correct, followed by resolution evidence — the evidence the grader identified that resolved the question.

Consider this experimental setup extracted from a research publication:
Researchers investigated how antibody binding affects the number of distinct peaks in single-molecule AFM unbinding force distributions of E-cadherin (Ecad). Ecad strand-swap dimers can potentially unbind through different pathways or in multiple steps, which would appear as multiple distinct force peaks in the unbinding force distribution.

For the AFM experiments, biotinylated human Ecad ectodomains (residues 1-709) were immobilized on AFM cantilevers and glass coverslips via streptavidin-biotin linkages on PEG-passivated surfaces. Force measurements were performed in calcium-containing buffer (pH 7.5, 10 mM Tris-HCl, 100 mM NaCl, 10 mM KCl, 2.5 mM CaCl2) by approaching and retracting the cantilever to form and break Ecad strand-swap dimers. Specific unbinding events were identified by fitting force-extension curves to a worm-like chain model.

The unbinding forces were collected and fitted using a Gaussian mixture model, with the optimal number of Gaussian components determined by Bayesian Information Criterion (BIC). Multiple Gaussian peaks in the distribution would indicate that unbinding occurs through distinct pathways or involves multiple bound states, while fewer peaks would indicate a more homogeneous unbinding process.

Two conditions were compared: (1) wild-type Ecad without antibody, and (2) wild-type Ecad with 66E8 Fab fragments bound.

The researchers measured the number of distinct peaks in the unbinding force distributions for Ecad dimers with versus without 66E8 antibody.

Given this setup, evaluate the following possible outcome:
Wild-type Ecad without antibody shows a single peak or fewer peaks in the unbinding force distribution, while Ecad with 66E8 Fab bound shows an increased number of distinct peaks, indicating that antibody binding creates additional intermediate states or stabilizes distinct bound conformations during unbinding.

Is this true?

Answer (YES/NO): YES